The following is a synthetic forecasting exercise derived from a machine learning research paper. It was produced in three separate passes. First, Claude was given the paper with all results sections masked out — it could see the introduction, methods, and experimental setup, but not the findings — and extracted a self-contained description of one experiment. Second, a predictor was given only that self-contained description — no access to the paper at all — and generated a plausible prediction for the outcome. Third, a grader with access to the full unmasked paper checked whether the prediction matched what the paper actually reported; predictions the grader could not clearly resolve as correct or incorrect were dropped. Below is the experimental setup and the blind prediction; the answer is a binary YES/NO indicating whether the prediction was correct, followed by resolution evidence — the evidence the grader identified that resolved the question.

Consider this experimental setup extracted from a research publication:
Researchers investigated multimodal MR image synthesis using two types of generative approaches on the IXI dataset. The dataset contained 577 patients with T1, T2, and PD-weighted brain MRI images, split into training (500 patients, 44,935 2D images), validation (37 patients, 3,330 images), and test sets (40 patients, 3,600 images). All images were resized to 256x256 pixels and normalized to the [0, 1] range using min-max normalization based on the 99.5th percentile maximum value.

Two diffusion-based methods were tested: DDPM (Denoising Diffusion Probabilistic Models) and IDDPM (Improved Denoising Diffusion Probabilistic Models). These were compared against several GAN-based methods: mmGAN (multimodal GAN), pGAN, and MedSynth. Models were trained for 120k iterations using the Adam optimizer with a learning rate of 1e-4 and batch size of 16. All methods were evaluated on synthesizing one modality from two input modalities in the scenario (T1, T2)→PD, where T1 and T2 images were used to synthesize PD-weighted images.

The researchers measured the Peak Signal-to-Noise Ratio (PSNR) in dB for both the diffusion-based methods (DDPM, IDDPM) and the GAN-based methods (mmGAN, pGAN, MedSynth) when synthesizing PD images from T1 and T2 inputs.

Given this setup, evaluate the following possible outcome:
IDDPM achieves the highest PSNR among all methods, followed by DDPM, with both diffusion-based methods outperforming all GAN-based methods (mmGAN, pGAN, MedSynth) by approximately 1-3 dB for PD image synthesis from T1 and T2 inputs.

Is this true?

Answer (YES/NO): NO